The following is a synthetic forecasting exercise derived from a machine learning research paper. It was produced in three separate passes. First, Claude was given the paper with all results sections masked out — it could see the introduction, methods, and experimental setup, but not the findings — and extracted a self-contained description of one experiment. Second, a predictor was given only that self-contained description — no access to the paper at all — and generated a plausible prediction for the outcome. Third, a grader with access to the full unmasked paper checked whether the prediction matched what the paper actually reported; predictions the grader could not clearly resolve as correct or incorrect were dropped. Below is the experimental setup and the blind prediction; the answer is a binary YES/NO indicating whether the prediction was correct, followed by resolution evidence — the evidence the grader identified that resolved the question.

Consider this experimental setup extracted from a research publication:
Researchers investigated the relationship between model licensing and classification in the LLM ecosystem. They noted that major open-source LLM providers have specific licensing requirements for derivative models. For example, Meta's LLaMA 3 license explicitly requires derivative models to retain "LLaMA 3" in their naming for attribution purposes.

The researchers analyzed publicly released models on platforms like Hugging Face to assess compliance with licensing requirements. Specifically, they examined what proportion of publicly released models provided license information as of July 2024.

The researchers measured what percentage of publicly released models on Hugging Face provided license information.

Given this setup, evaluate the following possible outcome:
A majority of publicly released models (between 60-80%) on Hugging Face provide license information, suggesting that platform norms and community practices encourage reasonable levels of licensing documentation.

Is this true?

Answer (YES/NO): NO